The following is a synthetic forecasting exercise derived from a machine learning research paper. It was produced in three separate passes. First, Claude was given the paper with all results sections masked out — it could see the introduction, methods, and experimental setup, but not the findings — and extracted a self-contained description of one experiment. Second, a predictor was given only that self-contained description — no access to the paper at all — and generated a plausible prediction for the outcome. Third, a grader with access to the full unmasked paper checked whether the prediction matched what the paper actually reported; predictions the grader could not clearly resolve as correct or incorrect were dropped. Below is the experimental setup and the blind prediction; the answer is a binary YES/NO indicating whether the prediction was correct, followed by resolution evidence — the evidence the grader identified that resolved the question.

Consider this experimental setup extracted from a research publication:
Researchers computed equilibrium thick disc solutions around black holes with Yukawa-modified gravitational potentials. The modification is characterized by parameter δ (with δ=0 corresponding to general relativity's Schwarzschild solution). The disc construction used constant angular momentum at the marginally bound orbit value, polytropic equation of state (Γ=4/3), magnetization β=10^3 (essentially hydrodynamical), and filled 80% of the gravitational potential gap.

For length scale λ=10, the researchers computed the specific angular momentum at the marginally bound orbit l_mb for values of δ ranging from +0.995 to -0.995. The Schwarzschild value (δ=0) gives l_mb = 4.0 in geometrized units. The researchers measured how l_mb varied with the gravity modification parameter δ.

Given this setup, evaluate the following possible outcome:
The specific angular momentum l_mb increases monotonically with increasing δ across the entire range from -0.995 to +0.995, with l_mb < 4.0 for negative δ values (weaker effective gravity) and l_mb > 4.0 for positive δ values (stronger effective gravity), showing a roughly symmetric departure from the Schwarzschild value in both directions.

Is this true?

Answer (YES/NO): NO